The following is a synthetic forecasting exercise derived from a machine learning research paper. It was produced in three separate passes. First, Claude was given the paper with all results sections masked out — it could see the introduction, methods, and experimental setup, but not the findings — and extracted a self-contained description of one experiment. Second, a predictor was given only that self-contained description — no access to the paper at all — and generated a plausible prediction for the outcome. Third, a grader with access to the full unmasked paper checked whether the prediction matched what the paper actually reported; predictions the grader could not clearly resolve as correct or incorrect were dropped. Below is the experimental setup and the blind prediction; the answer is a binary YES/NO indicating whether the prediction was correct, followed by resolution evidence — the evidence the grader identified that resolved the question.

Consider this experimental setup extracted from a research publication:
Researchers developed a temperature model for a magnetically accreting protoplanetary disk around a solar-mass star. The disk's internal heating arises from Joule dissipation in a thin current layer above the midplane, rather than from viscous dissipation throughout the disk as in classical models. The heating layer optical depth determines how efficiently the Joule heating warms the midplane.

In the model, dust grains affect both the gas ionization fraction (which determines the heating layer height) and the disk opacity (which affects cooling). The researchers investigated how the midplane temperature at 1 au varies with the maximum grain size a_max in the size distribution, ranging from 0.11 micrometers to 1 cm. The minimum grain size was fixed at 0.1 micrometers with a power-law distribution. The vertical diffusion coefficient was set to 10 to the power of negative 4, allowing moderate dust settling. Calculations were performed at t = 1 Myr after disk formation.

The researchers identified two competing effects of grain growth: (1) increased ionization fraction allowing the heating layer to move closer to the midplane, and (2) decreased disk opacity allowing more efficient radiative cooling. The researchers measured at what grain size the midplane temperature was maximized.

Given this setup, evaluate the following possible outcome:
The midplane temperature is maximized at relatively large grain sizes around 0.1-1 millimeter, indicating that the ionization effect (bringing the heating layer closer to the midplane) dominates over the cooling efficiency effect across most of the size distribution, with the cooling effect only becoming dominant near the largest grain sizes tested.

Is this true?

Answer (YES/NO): NO